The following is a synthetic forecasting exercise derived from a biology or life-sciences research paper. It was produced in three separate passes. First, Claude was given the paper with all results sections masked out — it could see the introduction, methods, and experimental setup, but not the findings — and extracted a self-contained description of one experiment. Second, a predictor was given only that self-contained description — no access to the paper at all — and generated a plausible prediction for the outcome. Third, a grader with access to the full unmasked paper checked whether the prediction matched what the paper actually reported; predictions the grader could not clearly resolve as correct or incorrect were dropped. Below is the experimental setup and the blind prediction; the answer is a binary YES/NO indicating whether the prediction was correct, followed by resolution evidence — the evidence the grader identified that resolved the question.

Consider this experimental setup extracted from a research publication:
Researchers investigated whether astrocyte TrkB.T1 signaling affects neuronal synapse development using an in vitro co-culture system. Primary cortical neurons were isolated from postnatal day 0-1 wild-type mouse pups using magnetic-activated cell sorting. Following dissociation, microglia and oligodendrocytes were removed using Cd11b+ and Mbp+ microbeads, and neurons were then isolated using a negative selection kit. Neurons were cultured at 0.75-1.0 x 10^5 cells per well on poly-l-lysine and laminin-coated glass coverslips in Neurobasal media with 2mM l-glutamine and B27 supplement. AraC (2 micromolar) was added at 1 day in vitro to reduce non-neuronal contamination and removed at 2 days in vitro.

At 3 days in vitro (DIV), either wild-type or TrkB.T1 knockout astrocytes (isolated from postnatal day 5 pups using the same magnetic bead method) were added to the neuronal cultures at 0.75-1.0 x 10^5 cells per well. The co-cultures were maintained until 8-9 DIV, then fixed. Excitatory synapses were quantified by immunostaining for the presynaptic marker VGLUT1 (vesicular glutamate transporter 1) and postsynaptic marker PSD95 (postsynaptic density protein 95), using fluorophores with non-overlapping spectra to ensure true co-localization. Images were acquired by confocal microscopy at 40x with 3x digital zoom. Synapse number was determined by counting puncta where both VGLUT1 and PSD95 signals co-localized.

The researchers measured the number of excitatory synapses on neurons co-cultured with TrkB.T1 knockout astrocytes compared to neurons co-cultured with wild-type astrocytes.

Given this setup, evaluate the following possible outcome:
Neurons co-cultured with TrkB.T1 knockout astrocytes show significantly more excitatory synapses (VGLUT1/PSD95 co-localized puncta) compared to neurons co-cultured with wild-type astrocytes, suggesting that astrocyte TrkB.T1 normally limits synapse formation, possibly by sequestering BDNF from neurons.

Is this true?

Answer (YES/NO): NO